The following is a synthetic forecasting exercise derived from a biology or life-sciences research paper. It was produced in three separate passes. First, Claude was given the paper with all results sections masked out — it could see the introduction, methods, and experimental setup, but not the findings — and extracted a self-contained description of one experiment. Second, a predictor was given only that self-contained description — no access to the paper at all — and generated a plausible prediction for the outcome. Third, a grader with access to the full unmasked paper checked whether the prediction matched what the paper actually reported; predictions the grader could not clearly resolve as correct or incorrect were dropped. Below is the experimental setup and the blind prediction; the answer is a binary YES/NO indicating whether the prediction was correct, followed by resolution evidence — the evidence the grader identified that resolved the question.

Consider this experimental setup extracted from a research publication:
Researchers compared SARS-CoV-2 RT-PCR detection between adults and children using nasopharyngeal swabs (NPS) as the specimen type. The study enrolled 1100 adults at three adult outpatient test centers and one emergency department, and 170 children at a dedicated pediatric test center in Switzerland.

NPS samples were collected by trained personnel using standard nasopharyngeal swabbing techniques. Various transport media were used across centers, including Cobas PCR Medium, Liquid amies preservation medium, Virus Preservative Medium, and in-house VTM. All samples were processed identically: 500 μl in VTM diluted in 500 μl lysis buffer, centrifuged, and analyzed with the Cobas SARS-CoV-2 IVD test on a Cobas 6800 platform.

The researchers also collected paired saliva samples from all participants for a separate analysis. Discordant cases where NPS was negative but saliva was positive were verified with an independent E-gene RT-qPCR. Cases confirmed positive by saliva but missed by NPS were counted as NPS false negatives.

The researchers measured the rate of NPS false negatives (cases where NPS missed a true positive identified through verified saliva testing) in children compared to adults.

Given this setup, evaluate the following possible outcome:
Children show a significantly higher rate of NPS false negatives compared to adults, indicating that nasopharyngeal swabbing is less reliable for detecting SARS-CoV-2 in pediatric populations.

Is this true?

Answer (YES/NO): YES